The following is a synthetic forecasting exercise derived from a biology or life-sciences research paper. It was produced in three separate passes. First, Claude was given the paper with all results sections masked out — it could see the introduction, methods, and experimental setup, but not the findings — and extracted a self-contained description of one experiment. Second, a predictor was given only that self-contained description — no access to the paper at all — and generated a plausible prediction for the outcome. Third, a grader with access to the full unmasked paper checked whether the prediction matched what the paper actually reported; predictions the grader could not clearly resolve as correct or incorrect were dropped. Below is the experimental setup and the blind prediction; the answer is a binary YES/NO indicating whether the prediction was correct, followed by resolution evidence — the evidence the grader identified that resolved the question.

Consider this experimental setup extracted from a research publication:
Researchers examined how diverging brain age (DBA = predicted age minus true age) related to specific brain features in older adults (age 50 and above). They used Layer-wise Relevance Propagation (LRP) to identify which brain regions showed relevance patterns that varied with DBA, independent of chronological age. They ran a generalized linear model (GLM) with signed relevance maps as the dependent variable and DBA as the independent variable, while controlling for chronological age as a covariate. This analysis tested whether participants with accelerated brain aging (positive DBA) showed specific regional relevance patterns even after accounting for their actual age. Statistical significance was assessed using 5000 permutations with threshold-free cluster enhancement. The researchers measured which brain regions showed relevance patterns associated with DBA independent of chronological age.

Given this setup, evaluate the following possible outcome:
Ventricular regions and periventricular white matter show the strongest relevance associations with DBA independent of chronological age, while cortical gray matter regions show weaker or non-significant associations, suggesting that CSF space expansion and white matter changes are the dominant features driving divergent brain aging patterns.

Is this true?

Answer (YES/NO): NO